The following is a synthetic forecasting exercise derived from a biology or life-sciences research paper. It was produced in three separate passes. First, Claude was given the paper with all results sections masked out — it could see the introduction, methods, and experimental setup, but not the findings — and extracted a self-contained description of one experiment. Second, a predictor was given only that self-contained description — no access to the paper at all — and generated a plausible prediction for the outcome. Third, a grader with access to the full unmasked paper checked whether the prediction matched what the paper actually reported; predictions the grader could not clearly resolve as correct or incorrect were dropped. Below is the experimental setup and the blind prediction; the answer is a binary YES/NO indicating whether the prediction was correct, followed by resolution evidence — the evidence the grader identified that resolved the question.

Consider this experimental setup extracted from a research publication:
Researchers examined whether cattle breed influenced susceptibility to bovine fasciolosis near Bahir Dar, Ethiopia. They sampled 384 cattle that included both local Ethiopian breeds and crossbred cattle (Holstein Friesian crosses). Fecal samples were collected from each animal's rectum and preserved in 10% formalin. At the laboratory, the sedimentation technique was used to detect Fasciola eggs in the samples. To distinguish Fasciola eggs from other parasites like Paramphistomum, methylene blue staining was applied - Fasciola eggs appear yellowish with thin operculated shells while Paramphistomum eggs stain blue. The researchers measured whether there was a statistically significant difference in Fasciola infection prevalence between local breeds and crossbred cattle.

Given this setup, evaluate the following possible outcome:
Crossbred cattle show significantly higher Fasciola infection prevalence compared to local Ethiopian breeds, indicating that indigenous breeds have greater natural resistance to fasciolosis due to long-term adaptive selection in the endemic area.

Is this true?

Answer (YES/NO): NO